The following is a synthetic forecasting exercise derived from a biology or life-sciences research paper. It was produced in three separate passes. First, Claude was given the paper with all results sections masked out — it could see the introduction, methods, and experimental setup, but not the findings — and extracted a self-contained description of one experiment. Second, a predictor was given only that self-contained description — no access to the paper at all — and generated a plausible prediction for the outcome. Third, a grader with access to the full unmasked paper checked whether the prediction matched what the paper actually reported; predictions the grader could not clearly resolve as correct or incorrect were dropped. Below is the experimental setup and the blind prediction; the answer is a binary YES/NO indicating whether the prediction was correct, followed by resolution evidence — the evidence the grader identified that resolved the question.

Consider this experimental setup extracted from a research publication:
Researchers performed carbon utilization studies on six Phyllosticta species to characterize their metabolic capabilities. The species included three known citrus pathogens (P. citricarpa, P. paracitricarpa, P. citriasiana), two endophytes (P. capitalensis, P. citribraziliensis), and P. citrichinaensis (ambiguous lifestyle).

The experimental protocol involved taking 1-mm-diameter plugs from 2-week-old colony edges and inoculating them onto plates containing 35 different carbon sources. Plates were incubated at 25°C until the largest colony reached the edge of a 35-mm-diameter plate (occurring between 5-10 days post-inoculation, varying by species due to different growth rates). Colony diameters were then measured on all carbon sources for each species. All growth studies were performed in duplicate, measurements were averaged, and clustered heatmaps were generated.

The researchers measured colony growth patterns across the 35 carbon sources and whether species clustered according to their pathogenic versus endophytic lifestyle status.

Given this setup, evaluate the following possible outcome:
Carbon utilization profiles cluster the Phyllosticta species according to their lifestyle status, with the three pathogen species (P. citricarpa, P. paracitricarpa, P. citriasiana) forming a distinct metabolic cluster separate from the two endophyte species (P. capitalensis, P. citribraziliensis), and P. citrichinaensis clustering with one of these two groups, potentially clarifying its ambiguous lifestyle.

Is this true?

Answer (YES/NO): YES